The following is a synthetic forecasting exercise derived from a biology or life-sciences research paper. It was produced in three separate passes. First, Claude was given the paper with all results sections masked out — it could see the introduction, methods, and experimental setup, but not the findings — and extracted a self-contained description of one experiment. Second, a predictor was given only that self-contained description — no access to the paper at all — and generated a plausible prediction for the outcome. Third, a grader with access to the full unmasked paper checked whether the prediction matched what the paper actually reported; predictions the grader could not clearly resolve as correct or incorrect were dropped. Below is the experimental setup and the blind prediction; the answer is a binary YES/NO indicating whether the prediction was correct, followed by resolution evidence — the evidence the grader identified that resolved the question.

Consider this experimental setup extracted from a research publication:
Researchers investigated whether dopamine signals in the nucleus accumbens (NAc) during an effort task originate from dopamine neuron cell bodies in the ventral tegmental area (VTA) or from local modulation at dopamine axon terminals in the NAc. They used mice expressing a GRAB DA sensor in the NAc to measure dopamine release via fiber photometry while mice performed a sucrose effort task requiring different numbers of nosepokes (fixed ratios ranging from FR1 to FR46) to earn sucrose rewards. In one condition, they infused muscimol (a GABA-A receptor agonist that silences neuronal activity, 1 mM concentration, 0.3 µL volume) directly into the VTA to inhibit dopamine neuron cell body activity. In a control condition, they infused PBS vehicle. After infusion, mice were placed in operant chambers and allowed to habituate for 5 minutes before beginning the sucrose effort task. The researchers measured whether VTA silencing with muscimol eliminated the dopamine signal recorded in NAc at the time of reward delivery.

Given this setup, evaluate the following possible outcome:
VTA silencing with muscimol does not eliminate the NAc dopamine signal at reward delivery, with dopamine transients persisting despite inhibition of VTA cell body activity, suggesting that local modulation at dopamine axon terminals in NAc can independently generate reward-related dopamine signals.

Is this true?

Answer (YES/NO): YES